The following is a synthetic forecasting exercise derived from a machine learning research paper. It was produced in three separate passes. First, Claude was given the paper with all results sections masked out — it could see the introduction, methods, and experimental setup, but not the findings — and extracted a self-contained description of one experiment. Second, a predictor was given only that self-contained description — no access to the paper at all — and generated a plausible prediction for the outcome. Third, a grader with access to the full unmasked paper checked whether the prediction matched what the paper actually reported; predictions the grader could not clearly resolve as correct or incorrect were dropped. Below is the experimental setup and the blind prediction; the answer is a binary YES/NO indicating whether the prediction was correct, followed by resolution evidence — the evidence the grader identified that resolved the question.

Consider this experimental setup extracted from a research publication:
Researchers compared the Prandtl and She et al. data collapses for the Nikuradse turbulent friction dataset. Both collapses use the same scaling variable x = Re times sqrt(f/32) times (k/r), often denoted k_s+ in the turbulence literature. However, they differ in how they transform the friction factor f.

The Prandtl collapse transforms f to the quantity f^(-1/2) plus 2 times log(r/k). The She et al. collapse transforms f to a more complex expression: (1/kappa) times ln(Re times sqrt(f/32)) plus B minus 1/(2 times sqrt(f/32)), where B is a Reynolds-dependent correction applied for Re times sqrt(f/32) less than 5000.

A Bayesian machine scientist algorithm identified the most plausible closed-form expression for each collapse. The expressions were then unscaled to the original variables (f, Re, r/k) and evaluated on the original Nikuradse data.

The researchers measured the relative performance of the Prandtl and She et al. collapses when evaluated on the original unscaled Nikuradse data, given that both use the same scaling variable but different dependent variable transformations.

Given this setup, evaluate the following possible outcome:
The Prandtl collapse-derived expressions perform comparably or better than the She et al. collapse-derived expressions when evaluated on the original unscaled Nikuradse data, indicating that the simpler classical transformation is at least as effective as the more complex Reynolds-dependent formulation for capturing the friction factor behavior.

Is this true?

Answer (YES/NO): YES